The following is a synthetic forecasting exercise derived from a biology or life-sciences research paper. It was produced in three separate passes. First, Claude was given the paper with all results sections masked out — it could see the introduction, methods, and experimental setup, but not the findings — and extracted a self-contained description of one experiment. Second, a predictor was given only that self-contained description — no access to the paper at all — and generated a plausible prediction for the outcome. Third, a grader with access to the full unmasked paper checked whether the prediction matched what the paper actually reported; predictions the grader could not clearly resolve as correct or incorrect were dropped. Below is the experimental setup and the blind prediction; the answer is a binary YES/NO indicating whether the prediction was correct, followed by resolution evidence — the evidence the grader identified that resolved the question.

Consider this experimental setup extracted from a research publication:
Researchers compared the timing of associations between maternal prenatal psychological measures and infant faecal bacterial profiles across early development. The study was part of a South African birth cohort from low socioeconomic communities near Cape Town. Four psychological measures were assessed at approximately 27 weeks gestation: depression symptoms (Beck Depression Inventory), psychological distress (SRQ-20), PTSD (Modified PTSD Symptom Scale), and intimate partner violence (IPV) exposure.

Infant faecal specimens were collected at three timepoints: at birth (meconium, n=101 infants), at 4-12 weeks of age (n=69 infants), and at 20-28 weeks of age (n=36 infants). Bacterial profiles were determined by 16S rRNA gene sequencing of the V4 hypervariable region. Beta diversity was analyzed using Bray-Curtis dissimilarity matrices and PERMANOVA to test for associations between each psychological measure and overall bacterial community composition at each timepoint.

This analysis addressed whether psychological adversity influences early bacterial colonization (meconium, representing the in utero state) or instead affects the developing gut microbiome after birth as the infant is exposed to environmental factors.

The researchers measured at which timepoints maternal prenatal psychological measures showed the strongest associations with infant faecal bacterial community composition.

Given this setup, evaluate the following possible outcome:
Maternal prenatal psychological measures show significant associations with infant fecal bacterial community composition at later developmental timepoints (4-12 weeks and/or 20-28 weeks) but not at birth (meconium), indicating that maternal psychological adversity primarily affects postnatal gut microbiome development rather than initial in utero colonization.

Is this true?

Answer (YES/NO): NO